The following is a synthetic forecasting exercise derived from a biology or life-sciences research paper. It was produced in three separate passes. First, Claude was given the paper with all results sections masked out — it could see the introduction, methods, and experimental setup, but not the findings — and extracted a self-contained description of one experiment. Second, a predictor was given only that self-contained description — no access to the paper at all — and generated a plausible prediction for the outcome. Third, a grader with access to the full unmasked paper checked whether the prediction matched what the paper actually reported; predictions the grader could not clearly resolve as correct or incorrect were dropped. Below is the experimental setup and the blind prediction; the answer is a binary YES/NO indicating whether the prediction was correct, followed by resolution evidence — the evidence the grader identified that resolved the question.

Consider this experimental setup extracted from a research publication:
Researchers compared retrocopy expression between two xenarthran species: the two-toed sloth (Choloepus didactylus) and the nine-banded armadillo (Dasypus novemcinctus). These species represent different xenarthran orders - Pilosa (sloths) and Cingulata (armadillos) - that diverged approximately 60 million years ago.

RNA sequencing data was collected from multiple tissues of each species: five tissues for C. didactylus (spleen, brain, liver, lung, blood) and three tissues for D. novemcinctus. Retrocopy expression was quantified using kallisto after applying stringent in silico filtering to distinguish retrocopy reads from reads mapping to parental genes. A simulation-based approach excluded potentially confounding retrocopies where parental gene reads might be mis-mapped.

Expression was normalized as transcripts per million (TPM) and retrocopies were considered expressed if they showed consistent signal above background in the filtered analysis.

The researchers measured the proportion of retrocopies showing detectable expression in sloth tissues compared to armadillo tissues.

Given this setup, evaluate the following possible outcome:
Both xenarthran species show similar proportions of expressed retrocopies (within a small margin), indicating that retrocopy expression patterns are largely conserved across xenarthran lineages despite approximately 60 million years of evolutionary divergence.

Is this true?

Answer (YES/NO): NO